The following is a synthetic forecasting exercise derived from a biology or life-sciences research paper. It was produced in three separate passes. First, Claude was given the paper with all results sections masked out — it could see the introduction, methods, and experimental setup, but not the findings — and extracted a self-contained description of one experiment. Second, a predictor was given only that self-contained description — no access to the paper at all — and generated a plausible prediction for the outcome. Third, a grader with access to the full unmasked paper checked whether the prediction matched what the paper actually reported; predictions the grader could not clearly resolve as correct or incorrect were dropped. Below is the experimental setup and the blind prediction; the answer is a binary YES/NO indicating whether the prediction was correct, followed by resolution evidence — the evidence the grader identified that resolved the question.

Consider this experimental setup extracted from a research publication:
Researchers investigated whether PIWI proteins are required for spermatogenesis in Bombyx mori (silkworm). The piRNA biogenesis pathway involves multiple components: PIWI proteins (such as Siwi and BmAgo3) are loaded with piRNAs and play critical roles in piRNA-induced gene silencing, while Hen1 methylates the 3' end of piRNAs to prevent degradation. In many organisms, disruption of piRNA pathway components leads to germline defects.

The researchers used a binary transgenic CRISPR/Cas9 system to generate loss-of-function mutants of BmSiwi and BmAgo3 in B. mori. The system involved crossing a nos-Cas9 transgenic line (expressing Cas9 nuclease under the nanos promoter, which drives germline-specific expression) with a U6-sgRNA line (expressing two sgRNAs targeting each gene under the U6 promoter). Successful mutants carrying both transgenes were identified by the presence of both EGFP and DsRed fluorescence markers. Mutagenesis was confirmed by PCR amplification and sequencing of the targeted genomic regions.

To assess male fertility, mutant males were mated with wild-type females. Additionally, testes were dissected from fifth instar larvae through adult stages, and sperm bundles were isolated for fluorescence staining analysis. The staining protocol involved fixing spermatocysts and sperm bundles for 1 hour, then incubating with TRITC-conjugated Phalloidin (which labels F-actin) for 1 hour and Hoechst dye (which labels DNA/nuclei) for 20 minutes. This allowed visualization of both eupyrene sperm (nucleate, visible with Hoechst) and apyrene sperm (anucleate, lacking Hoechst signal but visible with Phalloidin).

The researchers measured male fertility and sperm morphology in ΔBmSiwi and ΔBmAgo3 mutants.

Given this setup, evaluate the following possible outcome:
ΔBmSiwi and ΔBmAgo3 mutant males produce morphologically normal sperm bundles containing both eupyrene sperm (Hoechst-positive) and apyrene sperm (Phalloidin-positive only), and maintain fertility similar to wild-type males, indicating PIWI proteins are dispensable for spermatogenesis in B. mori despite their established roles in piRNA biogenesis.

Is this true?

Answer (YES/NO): YES